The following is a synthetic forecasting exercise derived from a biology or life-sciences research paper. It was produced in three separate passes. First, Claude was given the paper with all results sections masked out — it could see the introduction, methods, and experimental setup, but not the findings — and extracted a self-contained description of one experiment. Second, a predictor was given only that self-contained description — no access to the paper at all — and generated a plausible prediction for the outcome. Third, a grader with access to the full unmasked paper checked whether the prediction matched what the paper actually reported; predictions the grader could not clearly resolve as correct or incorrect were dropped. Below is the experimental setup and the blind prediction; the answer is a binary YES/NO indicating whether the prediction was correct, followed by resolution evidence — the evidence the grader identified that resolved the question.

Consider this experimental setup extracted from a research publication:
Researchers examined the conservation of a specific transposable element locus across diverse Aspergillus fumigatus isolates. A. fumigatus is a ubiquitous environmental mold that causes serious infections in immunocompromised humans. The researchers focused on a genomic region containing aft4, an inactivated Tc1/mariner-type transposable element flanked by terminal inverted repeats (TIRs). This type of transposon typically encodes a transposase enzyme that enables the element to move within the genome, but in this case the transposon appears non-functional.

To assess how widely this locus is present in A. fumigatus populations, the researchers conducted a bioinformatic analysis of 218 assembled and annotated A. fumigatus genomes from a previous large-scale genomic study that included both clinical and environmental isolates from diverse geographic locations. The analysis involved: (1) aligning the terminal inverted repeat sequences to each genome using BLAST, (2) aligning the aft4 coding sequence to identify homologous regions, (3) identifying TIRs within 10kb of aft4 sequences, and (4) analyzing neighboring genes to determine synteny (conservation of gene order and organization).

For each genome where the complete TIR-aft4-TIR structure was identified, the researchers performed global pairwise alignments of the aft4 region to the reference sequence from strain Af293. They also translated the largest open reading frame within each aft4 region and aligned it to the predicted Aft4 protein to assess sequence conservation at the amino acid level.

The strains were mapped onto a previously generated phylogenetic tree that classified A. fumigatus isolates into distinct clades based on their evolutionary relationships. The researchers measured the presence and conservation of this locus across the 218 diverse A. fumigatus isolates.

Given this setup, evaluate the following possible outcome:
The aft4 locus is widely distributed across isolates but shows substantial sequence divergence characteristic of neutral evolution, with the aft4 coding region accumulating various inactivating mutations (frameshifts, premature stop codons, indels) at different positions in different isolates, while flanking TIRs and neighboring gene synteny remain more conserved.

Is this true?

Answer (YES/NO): NO